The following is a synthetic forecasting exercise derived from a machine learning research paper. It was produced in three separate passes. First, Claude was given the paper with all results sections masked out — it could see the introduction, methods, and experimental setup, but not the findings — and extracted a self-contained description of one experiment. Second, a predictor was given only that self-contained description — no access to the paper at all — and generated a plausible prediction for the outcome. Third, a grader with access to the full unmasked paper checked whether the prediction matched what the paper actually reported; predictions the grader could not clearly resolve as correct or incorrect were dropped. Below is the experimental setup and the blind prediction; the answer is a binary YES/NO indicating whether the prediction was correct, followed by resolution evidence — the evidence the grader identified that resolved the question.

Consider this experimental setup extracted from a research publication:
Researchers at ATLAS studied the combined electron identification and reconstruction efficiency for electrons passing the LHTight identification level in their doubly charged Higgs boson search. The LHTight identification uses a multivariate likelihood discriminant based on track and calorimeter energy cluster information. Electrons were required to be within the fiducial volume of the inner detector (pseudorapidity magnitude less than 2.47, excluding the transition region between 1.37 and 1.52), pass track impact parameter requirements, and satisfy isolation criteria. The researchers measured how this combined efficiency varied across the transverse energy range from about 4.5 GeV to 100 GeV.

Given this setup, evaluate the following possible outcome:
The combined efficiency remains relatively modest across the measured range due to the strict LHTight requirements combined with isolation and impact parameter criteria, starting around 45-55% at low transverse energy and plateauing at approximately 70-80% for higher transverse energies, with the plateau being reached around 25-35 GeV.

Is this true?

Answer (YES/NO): NO